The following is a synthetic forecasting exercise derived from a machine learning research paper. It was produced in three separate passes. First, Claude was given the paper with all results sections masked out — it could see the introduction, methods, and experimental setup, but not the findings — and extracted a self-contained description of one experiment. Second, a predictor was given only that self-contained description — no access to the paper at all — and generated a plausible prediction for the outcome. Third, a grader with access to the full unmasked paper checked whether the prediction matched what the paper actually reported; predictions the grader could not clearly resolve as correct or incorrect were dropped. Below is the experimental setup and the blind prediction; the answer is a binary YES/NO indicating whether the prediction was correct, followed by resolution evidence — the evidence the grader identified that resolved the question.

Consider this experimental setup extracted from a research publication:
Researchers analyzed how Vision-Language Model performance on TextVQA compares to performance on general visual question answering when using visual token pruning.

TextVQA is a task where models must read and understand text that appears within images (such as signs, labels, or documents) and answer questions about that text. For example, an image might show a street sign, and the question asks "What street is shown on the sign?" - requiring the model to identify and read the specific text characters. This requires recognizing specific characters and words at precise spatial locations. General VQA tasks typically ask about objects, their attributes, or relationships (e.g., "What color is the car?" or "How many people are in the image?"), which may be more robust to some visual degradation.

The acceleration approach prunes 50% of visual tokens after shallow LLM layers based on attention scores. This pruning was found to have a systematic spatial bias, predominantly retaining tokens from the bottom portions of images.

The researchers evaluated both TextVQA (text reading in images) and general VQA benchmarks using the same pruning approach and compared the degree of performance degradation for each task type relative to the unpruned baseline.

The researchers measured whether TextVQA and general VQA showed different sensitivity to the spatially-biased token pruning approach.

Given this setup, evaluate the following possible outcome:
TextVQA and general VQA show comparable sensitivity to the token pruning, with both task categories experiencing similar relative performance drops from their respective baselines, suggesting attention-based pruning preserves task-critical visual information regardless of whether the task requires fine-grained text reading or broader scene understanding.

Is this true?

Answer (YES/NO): NO